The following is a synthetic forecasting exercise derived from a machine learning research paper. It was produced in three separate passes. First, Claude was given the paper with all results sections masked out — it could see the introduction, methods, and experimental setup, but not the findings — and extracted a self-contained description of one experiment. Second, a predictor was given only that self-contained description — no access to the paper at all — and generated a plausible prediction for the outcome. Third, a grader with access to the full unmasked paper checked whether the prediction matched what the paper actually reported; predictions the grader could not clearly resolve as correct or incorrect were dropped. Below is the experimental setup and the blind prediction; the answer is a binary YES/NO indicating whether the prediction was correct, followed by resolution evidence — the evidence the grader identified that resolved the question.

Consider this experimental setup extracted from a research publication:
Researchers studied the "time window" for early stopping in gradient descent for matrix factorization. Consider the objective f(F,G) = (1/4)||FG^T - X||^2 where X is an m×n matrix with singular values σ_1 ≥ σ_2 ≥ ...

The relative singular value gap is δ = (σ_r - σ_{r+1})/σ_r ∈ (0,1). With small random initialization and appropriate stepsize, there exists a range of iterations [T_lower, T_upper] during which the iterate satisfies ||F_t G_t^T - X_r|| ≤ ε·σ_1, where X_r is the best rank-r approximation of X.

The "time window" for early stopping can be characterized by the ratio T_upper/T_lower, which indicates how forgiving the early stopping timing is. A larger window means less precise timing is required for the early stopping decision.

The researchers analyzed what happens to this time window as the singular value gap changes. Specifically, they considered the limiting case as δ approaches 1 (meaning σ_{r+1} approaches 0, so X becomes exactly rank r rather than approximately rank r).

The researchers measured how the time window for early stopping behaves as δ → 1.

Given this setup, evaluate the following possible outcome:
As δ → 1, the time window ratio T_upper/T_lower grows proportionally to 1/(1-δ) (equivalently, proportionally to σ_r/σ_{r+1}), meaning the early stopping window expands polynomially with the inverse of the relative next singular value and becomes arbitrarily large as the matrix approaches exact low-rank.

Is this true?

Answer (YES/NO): YES